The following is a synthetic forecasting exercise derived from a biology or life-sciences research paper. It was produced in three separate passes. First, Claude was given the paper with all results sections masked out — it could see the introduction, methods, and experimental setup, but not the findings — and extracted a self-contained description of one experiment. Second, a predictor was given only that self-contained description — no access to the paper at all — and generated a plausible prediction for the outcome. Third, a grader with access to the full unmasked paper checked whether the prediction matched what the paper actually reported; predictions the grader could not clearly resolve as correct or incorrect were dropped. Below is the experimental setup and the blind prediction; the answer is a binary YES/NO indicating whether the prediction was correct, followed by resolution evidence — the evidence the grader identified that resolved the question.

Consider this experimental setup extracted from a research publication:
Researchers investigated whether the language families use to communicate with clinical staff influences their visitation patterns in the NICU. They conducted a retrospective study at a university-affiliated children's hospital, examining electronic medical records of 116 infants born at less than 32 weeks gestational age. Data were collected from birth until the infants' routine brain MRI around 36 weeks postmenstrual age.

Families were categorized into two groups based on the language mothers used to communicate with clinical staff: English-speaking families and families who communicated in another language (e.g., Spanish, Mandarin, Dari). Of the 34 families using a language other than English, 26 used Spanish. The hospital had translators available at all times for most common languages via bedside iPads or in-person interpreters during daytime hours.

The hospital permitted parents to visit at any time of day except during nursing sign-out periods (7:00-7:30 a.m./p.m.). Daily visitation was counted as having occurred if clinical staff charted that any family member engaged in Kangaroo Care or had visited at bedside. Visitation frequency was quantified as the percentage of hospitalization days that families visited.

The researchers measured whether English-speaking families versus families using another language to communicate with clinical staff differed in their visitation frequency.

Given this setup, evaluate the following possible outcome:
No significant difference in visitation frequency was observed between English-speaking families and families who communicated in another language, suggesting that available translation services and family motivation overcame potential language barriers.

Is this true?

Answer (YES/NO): YES